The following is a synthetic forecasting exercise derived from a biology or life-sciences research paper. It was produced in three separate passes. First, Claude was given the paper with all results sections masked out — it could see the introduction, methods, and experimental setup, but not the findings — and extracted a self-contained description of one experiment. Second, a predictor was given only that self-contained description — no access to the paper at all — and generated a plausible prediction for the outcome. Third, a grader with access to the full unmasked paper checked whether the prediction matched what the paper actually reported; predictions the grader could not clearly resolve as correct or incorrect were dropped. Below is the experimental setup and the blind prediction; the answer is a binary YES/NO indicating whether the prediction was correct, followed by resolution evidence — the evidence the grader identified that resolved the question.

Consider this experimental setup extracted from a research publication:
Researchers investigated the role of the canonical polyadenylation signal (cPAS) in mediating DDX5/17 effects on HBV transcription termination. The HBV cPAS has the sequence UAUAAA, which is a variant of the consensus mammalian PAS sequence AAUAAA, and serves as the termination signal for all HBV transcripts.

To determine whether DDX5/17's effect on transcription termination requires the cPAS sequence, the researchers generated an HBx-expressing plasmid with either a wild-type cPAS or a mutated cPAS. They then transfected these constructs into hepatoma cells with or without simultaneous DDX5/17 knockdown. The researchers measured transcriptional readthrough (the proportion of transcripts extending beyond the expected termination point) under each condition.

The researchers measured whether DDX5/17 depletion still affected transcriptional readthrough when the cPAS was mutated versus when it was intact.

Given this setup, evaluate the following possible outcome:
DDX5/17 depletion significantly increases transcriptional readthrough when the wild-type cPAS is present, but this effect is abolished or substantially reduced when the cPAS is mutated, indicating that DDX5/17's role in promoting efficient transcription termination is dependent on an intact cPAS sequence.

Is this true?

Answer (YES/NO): NO